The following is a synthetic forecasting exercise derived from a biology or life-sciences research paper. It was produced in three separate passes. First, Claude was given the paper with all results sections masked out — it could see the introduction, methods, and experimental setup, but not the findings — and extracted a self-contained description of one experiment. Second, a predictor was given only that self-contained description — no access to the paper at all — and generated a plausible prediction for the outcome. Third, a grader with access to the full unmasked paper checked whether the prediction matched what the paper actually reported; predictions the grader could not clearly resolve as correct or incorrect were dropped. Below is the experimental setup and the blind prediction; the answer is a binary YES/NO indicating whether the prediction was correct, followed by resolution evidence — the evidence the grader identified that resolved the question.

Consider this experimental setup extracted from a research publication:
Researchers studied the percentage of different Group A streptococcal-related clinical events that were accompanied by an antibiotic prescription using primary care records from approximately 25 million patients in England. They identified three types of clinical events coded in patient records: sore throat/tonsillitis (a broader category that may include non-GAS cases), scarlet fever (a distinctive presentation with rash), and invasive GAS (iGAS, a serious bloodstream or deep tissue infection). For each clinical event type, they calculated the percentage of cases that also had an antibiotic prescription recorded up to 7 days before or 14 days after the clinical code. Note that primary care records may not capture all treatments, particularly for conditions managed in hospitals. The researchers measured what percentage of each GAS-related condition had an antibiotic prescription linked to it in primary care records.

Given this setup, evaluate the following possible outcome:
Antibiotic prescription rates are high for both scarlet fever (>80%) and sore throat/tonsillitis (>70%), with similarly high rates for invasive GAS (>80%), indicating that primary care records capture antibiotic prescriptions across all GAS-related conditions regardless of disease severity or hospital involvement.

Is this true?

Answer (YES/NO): NO